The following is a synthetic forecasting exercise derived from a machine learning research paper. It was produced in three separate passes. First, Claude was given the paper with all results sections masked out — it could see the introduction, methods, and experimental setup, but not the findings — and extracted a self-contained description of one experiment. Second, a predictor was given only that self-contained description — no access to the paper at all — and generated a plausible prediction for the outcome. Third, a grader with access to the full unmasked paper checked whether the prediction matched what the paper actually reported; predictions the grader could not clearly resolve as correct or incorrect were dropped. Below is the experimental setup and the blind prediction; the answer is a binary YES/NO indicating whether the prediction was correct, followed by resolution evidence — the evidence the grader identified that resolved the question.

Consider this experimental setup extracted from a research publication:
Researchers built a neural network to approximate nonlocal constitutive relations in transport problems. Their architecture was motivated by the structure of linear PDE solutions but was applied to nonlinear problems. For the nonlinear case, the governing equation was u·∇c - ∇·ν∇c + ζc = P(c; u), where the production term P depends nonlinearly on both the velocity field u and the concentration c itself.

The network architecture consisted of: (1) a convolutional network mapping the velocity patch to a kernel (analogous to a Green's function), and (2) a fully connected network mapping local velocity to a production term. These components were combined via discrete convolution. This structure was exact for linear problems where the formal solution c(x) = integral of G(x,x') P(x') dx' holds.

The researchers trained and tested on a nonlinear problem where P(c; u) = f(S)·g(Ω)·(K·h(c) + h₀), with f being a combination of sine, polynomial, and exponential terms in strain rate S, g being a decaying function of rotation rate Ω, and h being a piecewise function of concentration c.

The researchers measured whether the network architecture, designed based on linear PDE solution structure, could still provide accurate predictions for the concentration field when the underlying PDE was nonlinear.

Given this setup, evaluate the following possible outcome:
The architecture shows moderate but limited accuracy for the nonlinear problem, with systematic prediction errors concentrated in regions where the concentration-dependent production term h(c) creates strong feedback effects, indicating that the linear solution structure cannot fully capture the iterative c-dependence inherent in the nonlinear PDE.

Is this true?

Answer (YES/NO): NO